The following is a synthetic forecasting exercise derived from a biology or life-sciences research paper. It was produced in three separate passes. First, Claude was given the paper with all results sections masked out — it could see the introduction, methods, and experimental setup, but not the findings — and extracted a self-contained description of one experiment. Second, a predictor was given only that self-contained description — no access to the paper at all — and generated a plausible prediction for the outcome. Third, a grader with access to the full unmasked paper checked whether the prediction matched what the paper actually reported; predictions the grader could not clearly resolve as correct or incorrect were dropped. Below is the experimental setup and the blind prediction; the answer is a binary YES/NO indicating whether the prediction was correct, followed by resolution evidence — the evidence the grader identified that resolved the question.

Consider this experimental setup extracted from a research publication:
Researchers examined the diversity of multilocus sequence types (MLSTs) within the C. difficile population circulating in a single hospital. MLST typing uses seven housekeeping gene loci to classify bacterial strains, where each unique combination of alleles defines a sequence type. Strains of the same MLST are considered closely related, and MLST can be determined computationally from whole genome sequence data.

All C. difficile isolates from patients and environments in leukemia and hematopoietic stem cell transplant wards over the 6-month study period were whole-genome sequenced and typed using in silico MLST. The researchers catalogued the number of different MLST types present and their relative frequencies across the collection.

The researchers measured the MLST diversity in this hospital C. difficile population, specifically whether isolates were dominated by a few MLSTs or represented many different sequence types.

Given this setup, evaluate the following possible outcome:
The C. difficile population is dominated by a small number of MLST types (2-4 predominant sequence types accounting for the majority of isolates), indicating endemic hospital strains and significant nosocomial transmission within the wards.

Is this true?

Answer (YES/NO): NO